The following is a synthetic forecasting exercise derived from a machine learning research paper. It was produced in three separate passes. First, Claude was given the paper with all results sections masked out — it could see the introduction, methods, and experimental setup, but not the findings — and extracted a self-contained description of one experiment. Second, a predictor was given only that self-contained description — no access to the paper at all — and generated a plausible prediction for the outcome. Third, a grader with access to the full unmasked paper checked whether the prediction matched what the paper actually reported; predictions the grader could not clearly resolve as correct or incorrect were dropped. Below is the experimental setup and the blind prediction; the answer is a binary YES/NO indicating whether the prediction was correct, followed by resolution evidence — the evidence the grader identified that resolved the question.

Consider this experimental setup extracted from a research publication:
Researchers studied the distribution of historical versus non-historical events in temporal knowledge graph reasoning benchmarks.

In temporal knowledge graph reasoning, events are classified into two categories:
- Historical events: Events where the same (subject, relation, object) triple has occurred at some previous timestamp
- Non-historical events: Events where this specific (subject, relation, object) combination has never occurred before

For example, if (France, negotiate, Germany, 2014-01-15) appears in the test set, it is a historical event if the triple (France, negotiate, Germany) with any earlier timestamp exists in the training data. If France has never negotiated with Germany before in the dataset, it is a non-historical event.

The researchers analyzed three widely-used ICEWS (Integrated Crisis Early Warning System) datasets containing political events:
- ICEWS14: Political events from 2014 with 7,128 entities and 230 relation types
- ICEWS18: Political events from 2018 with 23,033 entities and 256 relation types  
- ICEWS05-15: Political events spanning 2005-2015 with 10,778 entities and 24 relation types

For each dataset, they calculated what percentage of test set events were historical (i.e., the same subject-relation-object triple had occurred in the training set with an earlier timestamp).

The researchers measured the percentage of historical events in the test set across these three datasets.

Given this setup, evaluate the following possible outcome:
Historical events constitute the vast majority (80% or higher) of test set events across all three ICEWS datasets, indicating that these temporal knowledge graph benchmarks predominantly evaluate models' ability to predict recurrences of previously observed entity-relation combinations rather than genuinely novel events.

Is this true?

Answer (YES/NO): NO